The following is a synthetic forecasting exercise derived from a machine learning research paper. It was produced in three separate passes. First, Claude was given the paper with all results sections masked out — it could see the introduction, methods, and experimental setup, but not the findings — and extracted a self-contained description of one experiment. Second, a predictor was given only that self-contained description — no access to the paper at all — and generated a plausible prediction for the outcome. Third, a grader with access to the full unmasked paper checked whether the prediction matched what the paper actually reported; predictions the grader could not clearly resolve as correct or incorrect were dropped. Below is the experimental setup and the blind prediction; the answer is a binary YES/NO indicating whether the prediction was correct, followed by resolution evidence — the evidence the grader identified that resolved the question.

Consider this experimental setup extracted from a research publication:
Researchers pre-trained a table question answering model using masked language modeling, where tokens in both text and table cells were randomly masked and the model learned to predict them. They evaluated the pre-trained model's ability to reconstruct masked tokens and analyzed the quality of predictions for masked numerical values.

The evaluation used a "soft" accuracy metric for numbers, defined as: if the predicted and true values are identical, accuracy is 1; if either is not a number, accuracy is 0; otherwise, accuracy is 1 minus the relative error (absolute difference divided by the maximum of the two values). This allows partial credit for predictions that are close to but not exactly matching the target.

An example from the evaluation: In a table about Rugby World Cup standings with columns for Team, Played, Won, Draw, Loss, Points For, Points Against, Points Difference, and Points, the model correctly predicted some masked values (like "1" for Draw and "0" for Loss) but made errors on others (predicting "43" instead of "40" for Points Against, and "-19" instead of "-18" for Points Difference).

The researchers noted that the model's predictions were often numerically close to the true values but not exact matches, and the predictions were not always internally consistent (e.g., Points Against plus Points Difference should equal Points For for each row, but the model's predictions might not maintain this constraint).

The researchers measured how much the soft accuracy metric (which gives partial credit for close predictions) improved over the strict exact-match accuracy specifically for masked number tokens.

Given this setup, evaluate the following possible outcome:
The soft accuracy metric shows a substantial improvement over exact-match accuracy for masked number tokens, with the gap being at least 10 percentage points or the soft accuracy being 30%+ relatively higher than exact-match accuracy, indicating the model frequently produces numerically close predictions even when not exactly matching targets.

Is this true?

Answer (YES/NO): YES